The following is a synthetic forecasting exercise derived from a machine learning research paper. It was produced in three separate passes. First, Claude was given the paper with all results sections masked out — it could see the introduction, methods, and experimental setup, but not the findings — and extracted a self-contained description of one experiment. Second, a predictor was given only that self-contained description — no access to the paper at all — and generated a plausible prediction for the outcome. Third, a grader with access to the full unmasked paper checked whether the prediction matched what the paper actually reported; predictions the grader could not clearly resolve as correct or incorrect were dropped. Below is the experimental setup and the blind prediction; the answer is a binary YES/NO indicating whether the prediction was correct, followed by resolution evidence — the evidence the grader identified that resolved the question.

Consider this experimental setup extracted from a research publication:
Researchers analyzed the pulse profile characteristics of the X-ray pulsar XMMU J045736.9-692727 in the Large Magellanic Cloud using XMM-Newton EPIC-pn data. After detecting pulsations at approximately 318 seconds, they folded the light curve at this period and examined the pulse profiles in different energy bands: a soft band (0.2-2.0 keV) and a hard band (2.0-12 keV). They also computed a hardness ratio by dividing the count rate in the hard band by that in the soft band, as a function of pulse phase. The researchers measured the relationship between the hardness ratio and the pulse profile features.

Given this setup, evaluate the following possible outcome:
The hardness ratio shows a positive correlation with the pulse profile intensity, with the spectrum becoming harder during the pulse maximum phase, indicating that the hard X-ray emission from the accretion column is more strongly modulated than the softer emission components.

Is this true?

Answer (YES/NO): NO